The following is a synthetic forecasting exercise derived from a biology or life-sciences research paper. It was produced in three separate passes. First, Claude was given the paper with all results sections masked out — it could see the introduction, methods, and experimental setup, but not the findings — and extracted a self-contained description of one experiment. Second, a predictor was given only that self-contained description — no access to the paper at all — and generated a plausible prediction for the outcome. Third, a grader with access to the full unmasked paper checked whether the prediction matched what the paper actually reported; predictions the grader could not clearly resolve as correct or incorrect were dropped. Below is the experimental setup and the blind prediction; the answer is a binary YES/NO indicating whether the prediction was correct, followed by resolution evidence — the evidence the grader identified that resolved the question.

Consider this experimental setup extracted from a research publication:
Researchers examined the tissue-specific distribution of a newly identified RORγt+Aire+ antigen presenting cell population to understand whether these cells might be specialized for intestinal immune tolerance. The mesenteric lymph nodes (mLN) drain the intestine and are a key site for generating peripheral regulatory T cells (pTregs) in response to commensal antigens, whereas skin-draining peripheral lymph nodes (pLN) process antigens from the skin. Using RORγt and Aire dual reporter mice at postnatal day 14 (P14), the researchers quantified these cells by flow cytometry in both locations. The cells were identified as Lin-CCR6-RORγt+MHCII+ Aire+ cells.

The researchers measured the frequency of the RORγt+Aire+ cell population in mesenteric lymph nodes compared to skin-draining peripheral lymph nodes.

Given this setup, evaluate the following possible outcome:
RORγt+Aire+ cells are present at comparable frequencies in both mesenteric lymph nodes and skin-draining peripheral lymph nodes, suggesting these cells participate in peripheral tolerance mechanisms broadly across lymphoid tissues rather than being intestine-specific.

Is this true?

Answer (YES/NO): NO